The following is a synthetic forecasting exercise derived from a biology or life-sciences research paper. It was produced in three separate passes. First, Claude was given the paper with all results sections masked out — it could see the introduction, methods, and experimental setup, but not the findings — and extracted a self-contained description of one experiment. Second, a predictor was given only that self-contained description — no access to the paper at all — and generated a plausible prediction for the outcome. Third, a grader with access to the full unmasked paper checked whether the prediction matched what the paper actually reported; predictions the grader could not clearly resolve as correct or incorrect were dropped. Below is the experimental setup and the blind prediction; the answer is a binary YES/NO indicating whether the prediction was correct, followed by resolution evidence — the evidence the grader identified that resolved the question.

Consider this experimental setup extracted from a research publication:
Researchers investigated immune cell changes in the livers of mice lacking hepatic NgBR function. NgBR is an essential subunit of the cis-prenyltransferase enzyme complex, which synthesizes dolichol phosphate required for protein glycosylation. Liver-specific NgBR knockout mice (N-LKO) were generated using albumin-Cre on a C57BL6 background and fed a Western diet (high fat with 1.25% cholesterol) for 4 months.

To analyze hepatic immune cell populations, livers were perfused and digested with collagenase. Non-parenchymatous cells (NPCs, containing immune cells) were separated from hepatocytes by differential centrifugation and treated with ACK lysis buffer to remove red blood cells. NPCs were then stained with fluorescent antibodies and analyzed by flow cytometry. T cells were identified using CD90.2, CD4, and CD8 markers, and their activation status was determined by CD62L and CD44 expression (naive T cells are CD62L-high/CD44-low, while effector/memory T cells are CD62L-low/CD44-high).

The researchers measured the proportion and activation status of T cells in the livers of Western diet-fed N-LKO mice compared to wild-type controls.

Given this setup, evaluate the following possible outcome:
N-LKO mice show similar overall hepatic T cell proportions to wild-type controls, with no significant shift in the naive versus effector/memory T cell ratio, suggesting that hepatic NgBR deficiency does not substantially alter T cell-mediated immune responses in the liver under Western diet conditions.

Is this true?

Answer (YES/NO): NO